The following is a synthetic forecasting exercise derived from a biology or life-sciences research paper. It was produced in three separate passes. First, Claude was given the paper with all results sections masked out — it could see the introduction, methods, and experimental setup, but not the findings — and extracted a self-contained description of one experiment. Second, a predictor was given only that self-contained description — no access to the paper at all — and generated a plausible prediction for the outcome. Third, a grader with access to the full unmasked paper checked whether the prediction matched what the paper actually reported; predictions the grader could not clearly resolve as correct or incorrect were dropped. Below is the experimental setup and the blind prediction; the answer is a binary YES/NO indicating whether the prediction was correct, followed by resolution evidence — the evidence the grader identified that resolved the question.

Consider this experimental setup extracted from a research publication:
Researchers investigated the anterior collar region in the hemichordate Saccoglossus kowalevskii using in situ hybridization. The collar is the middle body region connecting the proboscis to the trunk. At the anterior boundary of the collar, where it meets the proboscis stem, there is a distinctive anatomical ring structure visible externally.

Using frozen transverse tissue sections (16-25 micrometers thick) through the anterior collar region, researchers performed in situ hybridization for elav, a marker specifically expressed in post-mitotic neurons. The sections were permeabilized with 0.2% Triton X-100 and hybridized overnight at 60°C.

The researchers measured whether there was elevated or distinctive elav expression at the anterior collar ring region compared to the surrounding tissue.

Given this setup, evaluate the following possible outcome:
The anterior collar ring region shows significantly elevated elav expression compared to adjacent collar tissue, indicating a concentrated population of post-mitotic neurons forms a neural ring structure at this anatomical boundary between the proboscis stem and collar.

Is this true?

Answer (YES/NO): YES